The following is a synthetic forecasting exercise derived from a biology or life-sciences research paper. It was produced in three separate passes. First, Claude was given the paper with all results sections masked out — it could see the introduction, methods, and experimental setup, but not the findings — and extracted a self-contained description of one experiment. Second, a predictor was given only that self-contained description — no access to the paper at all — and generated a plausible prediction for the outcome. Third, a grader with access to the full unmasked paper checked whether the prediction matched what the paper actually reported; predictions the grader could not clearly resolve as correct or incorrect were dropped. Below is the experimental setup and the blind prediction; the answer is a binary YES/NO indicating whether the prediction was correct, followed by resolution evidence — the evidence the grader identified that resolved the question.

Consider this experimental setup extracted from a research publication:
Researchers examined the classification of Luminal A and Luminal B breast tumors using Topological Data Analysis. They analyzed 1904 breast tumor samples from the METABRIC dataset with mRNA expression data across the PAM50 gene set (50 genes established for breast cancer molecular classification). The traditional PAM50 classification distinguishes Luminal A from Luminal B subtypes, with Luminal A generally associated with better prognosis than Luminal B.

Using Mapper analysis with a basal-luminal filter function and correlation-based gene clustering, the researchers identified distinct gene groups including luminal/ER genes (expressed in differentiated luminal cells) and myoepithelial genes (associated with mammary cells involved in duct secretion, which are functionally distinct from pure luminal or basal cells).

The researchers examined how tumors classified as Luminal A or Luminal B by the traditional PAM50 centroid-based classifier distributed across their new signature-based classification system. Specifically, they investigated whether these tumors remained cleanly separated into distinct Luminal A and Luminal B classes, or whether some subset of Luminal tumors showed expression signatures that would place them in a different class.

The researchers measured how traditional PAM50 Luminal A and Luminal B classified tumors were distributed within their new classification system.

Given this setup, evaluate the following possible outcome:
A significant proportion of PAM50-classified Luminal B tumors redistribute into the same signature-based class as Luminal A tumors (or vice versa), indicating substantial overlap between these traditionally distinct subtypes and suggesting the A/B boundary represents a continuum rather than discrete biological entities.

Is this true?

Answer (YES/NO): NO